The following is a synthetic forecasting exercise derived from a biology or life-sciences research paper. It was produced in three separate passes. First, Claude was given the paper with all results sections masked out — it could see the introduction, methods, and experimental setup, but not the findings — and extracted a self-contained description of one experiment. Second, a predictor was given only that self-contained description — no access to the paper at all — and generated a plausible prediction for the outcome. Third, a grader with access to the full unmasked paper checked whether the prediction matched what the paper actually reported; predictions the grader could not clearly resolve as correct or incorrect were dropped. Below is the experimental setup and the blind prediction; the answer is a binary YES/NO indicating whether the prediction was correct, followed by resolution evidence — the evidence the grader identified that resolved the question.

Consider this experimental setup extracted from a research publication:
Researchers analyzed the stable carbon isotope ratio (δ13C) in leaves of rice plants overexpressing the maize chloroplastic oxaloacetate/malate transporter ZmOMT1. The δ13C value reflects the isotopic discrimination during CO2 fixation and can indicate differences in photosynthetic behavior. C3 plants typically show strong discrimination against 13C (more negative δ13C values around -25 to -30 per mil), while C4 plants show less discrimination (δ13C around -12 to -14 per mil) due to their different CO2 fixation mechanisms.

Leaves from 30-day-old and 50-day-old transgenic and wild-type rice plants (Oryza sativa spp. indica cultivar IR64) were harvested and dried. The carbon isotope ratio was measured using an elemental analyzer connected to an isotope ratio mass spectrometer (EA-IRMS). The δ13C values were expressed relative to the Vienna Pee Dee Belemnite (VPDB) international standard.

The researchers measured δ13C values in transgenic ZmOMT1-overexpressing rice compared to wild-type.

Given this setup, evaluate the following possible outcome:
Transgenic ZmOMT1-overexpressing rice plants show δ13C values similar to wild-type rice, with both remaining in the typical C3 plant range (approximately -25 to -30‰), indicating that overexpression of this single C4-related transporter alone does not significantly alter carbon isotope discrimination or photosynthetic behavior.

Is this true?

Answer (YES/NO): YES